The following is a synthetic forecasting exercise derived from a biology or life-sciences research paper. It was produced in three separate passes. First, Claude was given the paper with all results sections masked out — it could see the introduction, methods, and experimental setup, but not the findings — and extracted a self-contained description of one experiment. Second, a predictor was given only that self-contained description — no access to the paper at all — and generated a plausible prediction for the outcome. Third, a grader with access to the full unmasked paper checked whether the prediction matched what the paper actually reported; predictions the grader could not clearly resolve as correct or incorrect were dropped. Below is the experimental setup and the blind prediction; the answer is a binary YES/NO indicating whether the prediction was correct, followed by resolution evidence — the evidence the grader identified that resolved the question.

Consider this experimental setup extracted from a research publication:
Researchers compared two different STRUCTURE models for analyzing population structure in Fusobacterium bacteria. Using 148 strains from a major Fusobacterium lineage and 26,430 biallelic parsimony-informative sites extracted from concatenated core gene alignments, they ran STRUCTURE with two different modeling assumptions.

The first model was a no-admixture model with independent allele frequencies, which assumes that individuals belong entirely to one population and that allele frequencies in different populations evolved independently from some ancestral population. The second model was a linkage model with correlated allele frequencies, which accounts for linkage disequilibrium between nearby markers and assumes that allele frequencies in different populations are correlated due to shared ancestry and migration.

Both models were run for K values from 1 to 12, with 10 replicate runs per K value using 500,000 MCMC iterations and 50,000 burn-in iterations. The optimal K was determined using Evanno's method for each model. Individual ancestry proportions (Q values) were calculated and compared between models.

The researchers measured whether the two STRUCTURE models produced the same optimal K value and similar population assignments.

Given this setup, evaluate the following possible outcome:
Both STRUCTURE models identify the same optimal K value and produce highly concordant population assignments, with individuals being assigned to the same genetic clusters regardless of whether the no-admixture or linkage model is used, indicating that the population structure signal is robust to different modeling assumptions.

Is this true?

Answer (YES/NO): NO